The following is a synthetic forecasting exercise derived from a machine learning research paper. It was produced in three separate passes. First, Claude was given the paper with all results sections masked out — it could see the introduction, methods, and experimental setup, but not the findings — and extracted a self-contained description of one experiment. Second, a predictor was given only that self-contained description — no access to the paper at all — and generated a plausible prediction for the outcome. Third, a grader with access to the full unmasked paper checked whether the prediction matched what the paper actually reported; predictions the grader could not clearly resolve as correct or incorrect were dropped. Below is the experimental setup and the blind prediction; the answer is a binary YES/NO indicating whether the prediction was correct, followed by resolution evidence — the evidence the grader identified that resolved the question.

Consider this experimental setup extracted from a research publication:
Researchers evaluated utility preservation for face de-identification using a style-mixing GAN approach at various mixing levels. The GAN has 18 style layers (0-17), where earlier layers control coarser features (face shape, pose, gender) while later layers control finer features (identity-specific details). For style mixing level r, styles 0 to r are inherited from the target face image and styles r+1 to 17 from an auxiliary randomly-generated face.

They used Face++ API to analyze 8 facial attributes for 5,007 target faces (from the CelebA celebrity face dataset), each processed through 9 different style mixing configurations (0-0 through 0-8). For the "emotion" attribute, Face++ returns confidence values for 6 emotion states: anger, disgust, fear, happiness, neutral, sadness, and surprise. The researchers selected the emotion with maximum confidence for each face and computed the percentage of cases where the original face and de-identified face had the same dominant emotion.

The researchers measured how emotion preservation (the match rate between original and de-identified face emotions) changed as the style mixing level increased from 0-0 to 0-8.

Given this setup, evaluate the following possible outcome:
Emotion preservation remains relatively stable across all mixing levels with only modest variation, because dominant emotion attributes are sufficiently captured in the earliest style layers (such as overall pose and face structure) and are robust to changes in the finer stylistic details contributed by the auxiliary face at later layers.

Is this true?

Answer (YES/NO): NO